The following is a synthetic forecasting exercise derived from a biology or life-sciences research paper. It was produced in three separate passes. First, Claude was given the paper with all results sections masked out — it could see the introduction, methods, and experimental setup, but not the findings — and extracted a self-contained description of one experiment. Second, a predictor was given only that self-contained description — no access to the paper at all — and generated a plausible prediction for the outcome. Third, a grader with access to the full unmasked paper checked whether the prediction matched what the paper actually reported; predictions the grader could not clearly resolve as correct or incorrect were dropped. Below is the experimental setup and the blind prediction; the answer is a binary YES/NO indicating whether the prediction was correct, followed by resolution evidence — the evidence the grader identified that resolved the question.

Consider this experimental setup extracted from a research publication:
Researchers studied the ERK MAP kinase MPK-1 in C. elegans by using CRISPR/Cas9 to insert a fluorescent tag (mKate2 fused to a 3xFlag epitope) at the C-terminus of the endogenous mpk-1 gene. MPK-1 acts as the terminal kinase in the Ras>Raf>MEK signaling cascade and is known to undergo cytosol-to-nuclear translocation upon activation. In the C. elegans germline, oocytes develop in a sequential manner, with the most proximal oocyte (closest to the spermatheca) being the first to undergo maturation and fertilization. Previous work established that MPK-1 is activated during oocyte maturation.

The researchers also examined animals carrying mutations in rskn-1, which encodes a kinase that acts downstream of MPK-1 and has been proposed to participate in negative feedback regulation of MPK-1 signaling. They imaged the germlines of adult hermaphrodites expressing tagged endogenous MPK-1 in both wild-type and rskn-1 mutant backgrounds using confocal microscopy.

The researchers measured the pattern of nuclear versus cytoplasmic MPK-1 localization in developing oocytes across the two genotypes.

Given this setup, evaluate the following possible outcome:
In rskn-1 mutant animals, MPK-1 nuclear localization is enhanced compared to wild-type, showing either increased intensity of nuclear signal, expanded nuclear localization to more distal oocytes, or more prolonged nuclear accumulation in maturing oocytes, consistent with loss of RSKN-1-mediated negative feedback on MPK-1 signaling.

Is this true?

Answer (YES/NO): YES